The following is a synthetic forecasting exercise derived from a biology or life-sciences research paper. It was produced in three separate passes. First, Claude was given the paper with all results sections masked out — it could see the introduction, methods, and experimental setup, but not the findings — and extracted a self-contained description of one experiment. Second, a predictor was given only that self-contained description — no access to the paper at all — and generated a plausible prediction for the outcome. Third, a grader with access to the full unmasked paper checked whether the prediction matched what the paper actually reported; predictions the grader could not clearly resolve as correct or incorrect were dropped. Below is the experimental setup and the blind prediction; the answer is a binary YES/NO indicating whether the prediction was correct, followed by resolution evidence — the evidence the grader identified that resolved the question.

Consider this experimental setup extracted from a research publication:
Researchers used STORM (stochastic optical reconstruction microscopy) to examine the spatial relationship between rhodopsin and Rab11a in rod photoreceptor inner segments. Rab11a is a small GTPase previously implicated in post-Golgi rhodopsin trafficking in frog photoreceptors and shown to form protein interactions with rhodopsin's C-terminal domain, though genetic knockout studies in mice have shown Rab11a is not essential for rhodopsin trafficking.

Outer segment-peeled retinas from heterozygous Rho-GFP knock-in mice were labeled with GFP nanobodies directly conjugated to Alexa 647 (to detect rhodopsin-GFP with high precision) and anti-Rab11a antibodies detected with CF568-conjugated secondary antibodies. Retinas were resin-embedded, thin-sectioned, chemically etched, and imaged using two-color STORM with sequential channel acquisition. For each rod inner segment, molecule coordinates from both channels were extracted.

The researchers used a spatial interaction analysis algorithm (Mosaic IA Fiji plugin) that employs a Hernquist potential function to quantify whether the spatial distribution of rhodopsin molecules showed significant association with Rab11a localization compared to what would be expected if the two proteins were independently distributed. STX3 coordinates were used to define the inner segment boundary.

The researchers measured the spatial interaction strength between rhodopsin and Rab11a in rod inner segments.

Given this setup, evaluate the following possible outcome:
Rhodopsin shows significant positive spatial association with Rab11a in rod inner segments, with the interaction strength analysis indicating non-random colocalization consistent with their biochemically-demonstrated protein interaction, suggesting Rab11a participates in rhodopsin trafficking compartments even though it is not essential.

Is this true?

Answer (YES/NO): YES